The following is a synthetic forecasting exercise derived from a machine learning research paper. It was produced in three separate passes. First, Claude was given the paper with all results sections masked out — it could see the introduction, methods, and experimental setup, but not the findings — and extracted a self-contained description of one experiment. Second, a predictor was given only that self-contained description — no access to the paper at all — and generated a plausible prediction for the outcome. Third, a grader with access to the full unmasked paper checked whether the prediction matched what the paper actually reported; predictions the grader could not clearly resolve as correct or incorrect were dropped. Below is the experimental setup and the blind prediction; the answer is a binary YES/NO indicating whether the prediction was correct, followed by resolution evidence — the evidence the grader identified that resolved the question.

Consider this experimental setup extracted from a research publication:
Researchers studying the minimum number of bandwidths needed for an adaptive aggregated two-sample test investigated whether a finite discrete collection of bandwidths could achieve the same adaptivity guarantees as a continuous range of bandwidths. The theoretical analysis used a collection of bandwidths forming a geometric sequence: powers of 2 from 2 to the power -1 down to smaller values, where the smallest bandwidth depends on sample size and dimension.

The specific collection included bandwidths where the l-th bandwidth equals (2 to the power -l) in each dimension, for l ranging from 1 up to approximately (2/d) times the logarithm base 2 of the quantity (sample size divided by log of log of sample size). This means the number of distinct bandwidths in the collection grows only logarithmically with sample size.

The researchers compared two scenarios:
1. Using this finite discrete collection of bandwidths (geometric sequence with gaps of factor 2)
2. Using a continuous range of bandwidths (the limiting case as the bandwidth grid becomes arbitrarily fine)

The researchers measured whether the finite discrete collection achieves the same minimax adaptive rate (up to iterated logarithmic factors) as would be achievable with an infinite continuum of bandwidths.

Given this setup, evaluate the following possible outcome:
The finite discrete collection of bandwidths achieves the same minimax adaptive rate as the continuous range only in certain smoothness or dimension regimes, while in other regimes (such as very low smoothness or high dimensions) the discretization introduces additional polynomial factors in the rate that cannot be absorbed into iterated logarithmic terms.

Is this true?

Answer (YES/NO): NO